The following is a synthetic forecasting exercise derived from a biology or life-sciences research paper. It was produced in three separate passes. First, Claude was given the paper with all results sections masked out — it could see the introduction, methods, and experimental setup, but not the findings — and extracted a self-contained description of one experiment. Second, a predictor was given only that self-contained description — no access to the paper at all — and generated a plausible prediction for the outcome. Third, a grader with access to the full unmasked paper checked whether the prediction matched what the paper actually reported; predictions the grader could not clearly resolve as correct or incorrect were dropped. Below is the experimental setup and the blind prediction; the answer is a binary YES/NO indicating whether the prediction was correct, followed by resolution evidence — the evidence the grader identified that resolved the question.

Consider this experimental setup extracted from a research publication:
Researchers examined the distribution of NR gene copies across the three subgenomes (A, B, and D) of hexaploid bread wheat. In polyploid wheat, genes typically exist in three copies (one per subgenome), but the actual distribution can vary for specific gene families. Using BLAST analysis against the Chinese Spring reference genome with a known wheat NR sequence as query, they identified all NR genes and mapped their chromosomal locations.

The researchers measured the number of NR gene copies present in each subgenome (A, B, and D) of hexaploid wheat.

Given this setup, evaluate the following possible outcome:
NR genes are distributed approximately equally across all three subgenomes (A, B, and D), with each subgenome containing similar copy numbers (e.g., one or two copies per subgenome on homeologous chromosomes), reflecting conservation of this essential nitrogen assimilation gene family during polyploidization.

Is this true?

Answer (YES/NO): NO